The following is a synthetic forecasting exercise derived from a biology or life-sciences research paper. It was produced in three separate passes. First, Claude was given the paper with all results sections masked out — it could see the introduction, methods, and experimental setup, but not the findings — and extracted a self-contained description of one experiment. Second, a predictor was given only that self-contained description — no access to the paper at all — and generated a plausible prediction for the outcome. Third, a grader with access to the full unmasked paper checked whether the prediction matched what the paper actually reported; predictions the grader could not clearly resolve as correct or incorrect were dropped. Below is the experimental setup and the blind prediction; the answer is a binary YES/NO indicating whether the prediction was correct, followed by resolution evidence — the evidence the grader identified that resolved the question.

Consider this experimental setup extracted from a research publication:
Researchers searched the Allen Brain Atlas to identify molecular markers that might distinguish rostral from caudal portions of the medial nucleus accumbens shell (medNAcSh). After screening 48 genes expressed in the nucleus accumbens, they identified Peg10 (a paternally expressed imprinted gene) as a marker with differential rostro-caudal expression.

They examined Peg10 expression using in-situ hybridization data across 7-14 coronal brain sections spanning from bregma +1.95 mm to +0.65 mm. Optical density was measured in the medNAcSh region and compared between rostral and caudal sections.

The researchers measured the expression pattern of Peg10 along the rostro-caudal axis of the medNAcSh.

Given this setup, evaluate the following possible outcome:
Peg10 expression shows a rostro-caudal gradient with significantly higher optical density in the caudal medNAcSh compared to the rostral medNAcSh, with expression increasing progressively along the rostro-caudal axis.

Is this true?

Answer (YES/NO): YES